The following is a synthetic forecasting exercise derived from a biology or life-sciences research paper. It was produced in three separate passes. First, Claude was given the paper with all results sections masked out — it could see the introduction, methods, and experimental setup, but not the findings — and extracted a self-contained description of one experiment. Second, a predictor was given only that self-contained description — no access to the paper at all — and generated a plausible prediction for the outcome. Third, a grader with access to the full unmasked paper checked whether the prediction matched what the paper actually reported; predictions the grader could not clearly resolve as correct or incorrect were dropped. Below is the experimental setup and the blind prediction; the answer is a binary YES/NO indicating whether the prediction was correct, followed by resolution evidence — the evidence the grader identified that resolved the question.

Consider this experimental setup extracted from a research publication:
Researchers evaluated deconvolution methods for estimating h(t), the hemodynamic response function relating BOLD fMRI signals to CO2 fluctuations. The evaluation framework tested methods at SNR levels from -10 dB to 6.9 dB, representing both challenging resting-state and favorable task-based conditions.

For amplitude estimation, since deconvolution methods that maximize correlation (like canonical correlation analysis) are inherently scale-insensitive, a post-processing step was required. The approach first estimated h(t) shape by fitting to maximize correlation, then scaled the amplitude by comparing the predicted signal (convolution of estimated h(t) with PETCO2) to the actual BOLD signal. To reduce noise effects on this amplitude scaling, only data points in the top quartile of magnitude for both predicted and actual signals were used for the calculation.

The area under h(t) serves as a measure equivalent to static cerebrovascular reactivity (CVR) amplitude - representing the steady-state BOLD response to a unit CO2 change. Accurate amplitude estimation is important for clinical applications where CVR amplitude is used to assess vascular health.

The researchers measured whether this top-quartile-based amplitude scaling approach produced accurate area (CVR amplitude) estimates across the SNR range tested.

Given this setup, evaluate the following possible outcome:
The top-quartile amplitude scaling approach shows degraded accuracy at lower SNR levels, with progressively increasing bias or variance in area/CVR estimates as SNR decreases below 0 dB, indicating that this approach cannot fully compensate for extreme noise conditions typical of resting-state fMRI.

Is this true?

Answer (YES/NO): YES